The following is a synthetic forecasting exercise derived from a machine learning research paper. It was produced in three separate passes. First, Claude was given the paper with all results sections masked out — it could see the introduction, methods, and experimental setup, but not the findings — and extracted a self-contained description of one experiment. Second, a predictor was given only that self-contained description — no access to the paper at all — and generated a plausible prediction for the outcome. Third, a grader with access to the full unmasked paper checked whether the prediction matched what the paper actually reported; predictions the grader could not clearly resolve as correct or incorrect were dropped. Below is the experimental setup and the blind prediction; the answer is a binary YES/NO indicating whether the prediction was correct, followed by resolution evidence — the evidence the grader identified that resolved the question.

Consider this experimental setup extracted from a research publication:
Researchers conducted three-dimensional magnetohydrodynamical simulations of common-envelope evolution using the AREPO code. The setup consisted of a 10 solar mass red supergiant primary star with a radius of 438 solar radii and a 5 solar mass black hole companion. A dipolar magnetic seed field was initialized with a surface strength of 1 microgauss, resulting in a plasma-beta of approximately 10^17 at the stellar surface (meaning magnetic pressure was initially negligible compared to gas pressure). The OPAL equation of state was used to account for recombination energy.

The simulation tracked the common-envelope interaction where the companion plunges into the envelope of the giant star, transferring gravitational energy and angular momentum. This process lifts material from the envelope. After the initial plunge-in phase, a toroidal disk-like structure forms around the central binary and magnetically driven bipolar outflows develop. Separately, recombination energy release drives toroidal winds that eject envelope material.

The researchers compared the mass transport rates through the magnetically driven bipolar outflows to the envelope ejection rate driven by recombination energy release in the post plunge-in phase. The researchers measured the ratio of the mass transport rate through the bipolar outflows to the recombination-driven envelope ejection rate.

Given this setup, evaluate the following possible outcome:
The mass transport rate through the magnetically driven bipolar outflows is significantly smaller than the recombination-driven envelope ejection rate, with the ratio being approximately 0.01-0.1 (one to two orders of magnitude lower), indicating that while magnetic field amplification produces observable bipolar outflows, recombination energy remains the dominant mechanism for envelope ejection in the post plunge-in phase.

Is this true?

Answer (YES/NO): YES